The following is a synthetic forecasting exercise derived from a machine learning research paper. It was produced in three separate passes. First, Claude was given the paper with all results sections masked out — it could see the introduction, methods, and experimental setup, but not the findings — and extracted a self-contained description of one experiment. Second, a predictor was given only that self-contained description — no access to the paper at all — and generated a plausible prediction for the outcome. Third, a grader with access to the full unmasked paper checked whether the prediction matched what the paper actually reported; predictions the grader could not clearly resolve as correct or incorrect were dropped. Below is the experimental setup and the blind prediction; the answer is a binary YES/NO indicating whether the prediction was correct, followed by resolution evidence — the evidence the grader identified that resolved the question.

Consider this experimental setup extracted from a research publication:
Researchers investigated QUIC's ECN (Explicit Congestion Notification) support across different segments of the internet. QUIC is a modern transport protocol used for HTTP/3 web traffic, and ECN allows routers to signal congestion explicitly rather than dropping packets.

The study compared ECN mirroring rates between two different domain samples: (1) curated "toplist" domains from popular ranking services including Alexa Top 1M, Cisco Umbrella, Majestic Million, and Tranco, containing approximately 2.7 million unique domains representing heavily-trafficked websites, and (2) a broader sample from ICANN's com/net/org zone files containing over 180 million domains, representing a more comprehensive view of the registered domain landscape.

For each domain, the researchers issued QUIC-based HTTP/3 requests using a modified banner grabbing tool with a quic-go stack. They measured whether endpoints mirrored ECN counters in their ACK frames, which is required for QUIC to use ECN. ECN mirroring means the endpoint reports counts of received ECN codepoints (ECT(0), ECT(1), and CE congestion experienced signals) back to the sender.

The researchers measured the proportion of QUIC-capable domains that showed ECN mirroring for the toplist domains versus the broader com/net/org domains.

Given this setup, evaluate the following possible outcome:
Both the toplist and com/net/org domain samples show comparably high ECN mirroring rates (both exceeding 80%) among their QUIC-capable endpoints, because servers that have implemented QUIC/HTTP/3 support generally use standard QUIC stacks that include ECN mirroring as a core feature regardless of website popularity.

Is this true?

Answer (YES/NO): NO